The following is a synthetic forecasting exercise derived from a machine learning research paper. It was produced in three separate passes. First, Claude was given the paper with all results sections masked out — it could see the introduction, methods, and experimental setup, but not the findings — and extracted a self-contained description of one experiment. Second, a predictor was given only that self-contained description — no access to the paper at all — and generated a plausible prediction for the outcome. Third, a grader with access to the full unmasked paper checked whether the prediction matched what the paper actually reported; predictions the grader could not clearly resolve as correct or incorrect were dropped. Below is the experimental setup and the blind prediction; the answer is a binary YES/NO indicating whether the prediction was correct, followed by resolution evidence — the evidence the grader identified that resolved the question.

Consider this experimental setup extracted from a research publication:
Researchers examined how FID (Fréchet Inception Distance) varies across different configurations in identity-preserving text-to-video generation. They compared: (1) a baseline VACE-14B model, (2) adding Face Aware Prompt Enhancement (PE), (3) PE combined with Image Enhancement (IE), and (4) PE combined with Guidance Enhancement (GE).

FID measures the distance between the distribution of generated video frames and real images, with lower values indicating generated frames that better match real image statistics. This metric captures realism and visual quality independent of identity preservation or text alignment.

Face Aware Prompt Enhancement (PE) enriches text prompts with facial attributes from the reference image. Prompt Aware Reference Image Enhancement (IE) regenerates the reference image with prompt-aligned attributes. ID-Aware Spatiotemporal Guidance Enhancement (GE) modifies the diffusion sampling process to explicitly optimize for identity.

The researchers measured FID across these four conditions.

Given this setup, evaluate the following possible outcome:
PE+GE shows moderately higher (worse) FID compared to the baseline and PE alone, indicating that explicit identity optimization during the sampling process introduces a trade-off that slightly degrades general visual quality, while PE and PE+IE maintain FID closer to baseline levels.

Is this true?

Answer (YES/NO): NO